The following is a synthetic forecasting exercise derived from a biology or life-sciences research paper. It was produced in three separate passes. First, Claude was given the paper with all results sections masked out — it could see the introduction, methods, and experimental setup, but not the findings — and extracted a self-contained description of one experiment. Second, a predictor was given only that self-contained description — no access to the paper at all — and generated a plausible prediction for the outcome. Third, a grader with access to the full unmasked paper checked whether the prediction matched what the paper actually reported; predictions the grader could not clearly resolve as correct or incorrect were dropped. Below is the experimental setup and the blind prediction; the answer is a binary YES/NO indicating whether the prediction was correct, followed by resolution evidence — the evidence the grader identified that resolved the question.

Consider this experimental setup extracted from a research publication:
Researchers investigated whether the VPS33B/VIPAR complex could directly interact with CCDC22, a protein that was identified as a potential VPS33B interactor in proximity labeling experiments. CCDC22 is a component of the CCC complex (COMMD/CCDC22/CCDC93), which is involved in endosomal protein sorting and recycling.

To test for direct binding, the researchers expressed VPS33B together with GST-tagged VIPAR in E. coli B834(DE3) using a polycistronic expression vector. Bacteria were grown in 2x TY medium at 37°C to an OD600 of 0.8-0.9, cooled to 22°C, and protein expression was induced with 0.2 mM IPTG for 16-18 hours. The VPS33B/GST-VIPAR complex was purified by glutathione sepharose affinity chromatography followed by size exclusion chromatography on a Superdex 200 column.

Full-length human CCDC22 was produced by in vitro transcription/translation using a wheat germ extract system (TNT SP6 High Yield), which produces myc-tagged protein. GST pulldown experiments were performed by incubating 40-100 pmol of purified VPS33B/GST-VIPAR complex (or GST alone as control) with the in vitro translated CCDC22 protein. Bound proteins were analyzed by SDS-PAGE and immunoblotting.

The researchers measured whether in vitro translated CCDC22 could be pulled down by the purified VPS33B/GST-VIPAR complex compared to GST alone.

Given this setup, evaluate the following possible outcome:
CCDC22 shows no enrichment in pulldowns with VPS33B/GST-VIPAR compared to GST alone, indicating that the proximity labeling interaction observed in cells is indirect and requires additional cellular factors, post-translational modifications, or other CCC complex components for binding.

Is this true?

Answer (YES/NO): NO